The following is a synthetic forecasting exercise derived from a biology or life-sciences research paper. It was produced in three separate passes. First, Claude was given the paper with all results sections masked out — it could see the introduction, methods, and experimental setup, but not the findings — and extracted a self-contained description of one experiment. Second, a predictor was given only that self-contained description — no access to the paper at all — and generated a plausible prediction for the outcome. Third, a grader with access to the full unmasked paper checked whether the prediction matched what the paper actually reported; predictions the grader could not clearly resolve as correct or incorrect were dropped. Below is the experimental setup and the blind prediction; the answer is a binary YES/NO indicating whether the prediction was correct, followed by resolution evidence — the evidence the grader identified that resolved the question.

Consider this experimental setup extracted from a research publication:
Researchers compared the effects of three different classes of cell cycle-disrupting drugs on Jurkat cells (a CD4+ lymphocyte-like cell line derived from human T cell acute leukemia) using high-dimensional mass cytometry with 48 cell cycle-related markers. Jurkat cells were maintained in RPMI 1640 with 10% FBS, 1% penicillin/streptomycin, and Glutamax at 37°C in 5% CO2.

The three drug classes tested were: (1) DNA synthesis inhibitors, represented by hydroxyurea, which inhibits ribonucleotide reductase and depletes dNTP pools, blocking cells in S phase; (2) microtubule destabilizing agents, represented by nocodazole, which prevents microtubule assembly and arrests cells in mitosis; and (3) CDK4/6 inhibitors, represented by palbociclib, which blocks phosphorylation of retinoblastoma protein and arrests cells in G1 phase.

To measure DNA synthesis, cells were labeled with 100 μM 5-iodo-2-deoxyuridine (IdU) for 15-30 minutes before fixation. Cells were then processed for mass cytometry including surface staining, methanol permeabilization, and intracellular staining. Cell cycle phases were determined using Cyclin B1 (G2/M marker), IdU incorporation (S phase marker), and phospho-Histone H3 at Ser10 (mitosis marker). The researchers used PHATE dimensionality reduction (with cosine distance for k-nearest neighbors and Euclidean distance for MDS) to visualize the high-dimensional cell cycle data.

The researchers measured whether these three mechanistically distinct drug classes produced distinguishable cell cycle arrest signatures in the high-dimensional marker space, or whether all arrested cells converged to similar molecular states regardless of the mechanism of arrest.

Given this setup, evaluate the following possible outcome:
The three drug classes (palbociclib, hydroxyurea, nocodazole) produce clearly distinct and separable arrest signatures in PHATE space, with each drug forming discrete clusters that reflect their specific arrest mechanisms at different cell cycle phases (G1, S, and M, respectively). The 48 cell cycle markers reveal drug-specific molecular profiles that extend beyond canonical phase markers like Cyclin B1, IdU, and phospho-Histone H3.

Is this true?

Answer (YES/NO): NO